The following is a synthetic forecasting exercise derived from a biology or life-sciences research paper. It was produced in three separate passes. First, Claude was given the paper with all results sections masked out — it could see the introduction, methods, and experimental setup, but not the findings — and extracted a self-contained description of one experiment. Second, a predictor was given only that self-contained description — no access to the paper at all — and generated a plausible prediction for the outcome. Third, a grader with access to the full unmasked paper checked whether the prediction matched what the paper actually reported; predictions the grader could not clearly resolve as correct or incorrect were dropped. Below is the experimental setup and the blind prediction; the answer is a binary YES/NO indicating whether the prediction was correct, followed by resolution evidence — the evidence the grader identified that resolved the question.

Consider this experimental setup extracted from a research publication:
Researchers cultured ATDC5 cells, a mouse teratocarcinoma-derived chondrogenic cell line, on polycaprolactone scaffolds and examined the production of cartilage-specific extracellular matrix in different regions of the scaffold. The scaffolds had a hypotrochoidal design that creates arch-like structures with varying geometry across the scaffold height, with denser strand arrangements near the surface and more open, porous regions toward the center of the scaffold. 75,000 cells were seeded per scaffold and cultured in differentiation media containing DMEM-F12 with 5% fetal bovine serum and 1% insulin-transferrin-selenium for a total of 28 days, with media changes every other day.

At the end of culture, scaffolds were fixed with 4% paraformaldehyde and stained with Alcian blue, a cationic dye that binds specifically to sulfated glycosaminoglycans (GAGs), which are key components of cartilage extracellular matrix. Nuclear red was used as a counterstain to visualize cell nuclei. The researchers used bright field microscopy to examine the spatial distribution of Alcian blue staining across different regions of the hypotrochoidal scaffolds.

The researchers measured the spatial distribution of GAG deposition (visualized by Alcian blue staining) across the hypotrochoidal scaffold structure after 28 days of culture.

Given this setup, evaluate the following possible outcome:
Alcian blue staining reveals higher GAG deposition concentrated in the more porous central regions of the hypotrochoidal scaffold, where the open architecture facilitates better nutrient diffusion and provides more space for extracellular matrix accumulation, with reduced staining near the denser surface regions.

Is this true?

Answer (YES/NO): NO